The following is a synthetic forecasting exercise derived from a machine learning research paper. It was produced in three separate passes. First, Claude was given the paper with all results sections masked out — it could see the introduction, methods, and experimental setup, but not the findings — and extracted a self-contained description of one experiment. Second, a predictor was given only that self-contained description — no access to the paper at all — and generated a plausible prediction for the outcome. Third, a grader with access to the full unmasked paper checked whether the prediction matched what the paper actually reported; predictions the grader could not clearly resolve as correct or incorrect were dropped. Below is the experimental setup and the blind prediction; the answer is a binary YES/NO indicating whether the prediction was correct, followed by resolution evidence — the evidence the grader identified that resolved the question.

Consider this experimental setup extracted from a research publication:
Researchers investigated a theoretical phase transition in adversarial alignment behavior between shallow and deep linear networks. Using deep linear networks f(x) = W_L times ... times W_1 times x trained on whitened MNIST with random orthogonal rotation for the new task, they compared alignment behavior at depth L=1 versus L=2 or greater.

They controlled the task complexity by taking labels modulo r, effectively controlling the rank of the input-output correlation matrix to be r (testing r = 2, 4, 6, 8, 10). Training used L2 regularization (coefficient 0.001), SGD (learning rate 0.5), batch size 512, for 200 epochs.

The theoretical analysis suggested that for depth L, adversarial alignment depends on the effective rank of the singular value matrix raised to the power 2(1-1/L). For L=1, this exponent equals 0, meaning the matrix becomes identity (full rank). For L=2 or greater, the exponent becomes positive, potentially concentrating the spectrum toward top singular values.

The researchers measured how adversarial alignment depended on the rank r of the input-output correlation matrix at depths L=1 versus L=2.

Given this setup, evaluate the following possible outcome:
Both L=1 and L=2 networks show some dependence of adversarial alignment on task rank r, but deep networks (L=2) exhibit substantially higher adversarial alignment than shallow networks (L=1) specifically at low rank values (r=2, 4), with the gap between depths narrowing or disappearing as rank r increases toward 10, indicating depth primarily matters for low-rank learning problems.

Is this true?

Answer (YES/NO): NO